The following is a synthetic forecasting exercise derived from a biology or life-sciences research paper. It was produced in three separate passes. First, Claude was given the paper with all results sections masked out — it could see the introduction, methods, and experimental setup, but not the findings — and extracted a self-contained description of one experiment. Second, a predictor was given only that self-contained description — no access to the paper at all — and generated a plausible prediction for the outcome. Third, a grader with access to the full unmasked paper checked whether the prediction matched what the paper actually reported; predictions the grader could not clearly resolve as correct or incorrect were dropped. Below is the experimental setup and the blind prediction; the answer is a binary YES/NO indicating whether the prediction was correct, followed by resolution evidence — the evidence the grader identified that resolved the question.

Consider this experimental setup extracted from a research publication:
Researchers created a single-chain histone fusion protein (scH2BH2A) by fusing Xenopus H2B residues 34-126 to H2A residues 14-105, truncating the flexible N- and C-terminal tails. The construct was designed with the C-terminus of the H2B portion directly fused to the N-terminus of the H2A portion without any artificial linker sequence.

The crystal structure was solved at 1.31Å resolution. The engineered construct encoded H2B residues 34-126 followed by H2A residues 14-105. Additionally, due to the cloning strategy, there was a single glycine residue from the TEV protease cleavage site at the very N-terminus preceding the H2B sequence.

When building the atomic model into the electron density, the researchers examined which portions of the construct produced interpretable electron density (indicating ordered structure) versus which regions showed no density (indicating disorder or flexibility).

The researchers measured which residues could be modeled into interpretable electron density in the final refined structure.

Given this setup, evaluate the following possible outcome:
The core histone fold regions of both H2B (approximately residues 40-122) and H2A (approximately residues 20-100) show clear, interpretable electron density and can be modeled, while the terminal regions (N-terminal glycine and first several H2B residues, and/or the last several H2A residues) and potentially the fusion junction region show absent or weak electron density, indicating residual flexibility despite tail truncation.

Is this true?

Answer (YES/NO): NO